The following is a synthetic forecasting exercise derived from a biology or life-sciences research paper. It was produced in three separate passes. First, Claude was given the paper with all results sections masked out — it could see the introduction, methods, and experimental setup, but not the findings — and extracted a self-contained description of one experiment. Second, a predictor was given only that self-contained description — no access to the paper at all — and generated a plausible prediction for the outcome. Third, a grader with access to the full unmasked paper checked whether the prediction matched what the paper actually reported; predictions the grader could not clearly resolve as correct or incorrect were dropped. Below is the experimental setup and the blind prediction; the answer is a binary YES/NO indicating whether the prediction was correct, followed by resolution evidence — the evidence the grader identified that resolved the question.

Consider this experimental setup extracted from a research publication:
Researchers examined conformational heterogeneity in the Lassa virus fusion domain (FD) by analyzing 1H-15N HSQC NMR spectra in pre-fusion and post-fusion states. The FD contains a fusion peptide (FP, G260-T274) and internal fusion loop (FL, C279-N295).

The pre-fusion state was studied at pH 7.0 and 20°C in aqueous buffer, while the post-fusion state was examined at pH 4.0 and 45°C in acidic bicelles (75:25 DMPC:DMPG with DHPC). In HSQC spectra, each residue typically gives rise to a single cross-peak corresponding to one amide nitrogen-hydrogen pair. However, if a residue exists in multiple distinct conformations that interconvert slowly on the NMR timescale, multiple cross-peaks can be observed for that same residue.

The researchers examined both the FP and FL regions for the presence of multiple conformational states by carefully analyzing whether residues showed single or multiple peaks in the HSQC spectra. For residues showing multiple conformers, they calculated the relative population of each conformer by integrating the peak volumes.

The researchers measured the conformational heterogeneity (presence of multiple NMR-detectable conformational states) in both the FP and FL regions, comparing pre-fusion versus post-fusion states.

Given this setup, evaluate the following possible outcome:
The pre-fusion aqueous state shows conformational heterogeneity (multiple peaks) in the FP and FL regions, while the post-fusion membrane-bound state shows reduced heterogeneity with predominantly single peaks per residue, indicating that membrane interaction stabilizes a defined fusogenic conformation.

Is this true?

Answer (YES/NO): NO